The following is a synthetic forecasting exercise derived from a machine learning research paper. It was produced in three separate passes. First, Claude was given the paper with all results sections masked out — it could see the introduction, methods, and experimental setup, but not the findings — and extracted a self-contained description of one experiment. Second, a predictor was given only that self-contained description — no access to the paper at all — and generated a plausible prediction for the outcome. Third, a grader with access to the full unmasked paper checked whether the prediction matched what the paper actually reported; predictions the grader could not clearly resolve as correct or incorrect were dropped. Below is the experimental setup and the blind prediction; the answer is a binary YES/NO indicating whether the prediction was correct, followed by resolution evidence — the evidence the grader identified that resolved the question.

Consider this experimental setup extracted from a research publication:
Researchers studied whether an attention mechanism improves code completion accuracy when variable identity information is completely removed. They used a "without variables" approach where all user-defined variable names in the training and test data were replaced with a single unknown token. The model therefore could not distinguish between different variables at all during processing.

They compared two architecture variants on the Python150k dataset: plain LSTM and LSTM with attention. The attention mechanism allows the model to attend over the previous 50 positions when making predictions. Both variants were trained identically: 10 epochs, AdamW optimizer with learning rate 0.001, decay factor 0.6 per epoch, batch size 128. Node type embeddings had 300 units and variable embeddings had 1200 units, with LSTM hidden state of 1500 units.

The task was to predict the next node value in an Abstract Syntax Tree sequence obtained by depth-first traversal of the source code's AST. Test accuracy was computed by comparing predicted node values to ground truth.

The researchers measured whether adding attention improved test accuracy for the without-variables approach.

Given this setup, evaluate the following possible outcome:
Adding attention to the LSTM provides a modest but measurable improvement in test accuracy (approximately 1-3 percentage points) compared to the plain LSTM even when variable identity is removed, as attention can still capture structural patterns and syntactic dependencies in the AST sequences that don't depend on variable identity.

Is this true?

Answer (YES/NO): NO